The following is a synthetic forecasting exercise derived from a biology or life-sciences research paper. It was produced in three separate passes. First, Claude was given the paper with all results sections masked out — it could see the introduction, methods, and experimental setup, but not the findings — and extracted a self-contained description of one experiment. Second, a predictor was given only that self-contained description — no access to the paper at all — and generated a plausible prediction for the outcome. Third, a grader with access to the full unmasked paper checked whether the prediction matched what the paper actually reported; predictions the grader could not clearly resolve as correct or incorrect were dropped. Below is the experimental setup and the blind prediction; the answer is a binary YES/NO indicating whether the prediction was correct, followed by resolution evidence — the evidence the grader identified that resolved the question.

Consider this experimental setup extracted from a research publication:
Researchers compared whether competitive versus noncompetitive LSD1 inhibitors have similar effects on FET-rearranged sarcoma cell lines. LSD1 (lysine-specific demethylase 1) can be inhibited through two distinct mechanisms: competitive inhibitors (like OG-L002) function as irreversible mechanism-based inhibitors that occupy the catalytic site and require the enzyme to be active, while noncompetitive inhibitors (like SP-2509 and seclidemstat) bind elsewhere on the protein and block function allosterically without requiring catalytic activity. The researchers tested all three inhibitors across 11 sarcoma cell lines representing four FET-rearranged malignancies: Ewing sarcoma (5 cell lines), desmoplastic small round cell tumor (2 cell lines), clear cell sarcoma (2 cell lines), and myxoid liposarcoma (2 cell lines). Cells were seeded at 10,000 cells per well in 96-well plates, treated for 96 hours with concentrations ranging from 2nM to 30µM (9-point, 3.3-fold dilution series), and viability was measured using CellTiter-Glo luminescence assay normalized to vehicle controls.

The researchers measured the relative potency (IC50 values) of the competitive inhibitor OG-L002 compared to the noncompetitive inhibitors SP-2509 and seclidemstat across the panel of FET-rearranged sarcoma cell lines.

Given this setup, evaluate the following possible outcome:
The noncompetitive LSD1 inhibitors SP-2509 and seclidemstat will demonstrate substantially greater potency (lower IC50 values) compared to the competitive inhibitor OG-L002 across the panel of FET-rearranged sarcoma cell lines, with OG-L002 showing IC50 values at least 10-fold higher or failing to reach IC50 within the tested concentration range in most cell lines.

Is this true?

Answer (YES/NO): YES